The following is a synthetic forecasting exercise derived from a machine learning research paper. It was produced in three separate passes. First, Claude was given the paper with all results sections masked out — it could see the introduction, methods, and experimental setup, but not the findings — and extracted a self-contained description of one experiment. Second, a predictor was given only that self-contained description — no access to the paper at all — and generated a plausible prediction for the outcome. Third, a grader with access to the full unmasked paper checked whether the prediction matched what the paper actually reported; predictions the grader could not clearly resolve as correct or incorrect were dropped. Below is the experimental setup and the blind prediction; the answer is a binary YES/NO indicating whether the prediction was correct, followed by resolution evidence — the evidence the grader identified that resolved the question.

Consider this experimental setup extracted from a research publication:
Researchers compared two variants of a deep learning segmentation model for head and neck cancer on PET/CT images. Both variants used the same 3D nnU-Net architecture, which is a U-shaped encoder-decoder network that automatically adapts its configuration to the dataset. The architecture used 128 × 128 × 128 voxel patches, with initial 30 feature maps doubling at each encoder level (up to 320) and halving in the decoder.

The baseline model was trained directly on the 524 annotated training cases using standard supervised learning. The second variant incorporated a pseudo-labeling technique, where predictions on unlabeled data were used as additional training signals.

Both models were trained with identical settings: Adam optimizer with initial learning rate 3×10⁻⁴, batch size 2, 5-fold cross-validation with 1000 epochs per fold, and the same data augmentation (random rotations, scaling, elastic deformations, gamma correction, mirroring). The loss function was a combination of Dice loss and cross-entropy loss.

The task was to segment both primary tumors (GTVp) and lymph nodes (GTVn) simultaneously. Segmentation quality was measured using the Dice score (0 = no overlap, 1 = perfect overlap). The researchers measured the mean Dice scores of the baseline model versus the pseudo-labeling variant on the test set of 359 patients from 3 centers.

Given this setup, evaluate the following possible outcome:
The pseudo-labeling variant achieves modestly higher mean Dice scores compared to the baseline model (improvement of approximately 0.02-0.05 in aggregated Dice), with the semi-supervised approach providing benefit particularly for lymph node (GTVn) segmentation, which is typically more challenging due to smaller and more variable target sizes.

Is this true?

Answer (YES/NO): NO